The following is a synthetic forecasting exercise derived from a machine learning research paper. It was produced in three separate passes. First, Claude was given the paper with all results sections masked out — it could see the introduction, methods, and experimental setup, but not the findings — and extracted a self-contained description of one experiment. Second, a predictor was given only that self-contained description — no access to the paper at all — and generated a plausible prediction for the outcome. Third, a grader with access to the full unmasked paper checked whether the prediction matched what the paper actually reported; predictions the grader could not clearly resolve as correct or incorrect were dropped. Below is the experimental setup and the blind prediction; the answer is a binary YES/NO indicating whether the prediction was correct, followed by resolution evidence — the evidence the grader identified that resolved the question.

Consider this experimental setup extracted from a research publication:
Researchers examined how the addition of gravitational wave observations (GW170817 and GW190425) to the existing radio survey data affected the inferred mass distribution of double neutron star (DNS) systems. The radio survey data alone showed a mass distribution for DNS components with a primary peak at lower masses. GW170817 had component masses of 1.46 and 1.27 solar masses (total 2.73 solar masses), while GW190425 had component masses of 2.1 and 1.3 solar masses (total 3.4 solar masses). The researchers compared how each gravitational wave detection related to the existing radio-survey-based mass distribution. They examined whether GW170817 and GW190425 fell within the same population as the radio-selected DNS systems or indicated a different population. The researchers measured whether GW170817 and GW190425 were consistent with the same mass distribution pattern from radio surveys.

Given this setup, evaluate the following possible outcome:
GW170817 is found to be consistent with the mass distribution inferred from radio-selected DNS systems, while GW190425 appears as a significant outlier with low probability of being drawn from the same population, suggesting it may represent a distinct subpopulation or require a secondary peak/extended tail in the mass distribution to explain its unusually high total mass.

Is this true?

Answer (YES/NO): YES